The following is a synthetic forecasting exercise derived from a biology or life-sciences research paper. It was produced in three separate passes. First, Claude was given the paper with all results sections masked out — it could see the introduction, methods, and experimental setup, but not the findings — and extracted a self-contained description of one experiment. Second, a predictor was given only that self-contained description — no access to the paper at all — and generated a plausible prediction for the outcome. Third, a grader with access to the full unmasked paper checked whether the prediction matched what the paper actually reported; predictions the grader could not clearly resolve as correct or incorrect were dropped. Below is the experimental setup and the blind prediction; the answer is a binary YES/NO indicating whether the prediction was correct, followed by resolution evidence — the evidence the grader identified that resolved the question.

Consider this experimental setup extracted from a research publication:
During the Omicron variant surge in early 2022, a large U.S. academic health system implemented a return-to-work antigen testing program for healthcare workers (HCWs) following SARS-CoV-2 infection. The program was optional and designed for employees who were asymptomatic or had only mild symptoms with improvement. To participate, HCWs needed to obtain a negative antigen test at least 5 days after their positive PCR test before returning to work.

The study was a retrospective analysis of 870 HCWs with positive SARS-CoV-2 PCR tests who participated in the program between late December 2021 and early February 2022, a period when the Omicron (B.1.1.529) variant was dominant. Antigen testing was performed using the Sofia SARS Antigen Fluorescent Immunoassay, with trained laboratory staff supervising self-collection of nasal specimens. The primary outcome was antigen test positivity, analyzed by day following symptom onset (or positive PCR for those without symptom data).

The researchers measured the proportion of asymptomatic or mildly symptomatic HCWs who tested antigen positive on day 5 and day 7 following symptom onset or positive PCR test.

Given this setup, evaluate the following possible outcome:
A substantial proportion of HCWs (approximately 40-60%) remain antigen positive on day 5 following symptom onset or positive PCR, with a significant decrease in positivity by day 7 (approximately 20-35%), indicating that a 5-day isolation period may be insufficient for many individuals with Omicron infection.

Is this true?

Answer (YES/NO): NO